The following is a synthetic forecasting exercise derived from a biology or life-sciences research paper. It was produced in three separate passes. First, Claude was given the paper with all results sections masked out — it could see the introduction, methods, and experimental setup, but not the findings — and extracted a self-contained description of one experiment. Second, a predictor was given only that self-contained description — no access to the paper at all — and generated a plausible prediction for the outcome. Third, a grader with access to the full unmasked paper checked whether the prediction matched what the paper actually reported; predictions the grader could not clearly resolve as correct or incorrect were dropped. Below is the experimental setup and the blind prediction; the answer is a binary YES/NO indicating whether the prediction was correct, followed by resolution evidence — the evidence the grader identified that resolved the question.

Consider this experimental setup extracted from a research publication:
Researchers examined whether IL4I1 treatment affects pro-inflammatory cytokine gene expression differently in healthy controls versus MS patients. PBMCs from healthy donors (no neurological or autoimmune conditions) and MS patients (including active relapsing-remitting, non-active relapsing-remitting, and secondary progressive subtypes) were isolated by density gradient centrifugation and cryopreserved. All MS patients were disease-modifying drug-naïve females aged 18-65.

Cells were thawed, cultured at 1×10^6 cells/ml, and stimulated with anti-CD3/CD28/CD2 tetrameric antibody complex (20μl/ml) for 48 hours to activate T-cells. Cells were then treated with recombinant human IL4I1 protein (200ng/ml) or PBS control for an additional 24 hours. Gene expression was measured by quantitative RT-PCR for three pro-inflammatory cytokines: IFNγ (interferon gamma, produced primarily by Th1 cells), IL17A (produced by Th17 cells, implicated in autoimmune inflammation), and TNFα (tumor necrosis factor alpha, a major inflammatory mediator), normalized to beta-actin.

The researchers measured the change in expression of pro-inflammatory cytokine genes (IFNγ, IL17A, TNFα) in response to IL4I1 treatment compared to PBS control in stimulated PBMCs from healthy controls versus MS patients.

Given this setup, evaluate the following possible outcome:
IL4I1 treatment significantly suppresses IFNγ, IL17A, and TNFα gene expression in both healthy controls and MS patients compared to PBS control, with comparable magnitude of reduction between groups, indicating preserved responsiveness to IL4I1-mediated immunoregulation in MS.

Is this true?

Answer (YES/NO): NO